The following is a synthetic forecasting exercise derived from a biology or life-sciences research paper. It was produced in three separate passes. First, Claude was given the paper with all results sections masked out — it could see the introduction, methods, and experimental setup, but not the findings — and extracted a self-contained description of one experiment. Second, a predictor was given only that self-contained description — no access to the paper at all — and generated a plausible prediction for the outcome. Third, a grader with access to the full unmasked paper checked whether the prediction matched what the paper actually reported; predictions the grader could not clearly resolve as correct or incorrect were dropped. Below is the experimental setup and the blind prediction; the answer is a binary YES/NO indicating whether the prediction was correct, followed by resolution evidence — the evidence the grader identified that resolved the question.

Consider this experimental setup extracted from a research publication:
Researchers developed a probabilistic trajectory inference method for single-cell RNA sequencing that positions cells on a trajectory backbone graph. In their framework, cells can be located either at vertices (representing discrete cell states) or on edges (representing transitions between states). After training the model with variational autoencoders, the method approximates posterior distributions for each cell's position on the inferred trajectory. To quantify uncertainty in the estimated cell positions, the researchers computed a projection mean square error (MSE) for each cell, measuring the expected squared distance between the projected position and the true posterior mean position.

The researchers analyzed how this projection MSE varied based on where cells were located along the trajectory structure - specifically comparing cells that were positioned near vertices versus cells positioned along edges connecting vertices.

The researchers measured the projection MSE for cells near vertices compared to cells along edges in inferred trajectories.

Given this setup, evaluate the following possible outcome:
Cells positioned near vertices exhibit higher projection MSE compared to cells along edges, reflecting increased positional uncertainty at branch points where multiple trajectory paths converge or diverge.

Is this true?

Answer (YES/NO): NO